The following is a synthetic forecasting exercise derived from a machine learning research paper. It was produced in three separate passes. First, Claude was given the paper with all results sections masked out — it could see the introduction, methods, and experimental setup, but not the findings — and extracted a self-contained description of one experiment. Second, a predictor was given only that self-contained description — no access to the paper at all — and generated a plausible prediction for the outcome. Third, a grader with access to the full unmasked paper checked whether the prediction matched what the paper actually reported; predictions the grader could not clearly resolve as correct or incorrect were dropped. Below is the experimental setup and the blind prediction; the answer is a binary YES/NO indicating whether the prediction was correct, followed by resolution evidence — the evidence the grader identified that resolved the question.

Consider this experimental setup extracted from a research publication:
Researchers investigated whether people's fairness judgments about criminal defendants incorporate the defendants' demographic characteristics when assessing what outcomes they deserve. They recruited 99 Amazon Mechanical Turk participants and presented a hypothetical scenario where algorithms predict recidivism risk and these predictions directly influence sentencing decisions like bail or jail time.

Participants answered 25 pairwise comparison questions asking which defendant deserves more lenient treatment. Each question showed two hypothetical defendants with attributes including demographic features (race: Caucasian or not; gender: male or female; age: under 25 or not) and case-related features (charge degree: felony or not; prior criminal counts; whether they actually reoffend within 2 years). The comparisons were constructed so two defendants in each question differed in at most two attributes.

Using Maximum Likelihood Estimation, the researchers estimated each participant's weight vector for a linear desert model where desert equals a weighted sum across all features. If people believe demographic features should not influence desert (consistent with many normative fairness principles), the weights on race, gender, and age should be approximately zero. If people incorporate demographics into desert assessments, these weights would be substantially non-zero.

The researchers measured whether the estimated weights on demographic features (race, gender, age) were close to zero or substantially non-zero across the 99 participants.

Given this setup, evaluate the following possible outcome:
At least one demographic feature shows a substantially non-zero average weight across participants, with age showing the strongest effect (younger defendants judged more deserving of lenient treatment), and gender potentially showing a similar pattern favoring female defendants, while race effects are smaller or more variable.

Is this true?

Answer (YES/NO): NO